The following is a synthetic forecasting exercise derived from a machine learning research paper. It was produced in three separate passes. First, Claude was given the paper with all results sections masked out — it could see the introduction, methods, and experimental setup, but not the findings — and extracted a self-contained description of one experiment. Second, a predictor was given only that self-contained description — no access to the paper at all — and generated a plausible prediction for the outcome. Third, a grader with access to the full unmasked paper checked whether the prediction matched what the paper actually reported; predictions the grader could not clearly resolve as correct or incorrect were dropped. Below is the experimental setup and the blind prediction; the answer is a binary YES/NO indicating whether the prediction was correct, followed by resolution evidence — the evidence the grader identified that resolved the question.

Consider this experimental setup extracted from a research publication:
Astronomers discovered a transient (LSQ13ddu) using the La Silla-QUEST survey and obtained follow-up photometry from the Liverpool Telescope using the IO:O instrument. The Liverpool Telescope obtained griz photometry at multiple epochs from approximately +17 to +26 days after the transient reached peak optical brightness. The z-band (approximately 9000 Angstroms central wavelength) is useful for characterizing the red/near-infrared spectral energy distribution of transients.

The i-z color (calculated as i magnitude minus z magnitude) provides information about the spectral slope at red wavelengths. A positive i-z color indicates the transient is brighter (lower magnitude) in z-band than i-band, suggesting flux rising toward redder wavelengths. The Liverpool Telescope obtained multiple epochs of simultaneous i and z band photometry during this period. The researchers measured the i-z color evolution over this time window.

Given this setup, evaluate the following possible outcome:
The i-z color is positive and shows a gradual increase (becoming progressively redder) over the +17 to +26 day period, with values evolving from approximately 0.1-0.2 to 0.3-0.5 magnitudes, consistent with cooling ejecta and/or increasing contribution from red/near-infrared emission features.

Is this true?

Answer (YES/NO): NO